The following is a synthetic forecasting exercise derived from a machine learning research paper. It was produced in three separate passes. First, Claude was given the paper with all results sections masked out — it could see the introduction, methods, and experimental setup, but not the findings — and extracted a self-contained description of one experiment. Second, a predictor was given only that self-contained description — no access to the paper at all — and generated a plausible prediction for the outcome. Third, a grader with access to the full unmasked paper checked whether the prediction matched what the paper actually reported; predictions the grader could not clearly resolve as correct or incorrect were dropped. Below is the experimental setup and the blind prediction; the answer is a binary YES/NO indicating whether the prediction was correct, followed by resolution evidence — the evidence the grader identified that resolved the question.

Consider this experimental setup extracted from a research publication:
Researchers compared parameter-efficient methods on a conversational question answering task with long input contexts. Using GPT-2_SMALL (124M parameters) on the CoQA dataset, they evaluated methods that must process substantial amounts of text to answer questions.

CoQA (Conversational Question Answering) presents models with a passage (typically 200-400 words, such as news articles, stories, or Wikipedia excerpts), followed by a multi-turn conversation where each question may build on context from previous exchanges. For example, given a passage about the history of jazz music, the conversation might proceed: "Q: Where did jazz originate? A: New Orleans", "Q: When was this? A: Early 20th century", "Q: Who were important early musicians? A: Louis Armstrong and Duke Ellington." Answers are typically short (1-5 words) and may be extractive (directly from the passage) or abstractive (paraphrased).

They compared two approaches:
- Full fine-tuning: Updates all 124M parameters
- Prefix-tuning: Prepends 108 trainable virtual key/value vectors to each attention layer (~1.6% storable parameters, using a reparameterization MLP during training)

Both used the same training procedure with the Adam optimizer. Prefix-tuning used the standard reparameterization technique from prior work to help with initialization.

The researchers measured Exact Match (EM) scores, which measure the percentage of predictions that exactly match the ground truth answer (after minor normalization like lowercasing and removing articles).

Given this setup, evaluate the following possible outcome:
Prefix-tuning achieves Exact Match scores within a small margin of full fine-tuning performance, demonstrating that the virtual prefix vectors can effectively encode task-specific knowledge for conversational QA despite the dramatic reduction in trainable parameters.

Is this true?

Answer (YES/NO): NO